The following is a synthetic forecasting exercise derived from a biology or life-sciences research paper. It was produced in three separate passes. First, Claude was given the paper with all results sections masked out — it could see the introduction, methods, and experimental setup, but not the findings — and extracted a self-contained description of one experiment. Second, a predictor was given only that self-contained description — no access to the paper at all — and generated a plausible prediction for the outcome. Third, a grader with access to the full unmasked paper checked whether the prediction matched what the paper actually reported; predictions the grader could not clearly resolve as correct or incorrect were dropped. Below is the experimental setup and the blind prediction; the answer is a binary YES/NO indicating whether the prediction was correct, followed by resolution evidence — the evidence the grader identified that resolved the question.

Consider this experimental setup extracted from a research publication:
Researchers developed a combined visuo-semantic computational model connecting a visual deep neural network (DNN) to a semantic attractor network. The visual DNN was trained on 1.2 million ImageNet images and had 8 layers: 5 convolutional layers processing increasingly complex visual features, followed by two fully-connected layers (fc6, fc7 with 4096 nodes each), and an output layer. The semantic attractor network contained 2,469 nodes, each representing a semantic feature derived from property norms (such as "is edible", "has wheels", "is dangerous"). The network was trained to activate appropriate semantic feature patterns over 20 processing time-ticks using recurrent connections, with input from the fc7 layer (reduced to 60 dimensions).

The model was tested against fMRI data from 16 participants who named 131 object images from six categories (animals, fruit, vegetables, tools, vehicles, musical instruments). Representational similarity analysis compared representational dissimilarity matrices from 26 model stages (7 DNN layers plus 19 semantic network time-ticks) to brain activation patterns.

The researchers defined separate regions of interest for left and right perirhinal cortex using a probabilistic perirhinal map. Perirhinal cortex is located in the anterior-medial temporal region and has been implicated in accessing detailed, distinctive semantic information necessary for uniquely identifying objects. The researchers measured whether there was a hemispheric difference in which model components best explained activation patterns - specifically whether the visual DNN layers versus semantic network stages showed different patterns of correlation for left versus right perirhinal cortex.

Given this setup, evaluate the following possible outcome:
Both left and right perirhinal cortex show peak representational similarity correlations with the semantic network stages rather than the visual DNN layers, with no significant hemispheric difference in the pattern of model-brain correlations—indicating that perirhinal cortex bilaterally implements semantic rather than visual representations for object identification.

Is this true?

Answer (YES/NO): YES